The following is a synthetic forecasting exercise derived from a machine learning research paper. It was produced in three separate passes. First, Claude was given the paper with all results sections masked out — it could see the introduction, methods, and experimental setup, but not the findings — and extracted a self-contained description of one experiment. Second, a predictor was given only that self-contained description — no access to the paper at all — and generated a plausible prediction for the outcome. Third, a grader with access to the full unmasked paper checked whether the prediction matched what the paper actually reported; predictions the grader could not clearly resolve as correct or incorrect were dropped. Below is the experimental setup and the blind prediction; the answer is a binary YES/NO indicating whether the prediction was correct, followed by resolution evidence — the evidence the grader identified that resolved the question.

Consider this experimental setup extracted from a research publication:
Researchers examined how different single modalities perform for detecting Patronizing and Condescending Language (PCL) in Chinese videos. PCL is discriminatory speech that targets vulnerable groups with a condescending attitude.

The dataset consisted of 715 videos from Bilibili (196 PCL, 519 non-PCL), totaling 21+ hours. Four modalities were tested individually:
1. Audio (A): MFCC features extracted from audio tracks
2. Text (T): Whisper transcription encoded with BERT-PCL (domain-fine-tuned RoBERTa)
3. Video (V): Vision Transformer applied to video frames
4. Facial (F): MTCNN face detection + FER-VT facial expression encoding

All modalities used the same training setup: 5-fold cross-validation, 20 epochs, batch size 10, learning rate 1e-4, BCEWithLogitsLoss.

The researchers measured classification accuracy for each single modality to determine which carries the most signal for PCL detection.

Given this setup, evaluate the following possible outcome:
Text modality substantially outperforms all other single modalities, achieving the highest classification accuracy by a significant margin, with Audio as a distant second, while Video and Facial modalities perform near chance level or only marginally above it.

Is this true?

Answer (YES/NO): NO